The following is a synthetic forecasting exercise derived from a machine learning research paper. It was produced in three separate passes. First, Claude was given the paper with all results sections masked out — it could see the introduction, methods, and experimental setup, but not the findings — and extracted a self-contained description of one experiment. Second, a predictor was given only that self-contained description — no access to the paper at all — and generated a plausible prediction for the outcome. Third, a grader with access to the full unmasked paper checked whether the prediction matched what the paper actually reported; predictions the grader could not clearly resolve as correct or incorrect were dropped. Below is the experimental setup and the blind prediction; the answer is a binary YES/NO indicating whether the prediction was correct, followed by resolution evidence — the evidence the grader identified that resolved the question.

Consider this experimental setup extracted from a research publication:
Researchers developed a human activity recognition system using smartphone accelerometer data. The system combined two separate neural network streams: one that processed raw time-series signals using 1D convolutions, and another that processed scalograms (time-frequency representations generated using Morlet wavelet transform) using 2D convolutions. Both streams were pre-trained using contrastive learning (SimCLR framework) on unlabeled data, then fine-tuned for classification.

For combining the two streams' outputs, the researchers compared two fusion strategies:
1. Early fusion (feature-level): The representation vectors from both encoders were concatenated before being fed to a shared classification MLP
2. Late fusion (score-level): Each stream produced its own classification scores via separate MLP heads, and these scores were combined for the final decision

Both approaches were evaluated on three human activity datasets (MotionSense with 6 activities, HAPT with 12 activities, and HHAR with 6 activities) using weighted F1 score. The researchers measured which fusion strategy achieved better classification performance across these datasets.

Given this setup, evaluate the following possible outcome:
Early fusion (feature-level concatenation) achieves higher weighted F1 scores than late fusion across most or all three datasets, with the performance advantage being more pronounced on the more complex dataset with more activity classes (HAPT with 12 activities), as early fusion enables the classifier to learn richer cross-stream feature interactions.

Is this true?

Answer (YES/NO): NO